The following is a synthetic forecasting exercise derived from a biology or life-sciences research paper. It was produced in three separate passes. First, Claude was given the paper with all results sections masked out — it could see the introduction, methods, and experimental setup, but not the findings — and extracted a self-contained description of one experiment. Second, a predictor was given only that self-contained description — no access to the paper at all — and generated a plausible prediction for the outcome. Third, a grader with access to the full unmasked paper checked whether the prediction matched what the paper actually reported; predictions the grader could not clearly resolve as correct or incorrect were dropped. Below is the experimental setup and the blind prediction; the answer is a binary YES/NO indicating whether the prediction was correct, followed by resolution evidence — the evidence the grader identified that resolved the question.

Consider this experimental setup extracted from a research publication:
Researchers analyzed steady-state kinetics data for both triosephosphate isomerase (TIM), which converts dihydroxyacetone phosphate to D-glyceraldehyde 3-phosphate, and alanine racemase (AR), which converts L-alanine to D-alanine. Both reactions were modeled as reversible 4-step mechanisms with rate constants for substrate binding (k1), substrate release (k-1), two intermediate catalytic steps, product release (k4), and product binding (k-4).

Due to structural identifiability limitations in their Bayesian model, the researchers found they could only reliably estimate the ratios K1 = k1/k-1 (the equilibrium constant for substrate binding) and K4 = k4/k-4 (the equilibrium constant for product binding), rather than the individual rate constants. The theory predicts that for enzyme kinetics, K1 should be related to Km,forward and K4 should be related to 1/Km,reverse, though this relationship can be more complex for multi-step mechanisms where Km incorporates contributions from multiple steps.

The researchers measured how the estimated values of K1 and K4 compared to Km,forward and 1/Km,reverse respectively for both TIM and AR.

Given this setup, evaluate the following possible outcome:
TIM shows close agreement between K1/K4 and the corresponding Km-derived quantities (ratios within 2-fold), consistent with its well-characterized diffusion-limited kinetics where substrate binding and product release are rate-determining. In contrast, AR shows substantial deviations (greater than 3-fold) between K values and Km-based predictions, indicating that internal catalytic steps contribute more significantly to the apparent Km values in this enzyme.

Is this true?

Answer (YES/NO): NO